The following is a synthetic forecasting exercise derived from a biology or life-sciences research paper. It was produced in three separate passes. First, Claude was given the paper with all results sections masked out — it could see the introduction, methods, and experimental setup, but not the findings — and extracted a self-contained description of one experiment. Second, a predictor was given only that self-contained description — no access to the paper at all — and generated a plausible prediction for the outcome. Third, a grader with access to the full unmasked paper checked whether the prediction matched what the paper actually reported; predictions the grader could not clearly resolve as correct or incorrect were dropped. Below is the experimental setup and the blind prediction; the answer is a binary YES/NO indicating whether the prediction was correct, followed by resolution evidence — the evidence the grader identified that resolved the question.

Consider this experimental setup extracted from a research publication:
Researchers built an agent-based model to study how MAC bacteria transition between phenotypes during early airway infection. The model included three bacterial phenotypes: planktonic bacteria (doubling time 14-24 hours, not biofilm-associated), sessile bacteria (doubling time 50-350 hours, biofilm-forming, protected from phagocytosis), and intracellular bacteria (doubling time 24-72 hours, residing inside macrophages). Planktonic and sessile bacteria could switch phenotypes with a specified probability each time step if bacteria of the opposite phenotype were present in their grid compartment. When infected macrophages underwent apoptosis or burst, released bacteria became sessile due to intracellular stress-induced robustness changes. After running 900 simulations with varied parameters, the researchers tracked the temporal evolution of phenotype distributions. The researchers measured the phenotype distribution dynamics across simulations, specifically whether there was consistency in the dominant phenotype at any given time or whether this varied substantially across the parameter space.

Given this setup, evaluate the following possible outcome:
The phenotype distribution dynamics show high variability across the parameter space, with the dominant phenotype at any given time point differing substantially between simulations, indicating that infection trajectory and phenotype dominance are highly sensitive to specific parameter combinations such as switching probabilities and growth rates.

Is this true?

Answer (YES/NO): NO